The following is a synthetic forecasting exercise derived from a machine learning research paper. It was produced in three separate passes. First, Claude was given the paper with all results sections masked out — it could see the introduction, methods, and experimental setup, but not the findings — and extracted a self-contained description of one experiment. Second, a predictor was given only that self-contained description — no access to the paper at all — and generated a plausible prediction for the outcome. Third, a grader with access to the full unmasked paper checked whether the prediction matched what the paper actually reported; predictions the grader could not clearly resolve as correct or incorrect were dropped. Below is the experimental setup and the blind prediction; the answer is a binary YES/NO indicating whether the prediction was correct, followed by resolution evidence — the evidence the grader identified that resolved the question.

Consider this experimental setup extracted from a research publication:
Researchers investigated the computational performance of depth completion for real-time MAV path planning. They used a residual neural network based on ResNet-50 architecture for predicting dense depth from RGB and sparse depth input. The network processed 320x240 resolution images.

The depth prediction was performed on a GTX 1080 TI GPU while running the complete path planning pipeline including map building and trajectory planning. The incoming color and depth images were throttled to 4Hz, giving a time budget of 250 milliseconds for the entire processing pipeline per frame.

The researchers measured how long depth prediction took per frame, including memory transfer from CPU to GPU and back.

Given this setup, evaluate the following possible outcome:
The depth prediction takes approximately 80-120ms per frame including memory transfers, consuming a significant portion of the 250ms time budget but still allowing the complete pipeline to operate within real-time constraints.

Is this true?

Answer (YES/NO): NO